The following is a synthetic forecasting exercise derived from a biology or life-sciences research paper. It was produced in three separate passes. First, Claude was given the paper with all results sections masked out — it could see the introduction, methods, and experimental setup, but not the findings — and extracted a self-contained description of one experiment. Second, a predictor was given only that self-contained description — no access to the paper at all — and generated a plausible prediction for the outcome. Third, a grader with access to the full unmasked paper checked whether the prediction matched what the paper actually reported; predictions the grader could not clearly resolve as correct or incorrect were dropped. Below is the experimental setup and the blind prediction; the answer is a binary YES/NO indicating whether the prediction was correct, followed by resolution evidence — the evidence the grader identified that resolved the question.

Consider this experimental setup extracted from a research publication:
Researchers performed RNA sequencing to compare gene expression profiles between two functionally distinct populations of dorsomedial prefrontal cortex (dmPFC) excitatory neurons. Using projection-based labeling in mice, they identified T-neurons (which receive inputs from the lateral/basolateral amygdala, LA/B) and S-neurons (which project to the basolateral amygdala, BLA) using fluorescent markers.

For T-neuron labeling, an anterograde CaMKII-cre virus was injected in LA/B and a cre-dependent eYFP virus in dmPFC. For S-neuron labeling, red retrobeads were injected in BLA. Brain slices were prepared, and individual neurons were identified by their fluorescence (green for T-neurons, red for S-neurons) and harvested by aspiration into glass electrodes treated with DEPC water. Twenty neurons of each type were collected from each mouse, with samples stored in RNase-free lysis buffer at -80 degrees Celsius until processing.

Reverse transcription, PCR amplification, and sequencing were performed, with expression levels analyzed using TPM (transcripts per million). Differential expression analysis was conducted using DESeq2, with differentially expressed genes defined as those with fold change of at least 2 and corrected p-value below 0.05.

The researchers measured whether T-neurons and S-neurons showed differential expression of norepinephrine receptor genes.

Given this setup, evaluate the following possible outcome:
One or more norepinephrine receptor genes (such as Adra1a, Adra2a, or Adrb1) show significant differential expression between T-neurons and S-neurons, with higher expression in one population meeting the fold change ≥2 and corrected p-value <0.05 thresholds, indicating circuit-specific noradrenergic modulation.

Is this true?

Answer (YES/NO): YES